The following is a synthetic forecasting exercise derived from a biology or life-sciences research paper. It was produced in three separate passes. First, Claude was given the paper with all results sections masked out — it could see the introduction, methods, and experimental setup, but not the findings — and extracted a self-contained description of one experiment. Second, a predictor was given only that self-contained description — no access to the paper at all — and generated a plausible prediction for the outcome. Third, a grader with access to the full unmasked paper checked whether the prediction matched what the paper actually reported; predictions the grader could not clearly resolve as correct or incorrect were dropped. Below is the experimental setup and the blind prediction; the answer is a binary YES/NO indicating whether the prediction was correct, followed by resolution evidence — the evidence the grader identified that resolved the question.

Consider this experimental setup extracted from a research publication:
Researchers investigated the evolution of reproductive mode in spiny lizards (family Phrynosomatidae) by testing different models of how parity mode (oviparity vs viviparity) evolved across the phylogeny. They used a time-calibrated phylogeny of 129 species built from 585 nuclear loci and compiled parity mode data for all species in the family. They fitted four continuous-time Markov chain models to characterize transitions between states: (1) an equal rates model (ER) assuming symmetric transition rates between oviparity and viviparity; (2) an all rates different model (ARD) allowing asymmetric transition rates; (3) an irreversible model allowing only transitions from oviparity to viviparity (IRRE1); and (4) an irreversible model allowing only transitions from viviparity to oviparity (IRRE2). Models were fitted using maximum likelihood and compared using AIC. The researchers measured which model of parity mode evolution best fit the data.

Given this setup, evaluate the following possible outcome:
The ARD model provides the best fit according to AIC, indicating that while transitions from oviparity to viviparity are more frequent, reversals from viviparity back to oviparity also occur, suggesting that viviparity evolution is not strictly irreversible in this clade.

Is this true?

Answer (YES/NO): NO